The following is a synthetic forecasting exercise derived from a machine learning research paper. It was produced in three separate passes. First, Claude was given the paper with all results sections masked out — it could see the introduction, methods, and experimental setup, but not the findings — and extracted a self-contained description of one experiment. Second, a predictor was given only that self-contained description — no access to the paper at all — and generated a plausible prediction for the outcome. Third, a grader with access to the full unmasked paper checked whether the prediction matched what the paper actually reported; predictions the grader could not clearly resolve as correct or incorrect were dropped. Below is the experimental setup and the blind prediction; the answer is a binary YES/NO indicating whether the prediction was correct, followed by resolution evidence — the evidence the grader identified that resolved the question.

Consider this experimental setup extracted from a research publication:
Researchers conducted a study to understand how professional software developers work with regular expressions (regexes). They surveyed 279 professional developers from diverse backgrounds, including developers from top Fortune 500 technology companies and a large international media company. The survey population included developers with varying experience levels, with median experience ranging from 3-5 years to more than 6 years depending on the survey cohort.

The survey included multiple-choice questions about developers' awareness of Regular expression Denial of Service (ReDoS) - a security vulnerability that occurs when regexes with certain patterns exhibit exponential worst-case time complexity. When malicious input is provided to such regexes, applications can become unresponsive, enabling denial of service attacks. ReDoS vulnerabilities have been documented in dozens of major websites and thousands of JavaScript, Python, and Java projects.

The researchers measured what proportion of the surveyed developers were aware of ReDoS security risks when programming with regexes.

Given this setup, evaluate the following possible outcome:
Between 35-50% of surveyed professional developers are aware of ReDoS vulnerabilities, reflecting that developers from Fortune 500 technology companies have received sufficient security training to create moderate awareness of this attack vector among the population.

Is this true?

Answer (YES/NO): YES